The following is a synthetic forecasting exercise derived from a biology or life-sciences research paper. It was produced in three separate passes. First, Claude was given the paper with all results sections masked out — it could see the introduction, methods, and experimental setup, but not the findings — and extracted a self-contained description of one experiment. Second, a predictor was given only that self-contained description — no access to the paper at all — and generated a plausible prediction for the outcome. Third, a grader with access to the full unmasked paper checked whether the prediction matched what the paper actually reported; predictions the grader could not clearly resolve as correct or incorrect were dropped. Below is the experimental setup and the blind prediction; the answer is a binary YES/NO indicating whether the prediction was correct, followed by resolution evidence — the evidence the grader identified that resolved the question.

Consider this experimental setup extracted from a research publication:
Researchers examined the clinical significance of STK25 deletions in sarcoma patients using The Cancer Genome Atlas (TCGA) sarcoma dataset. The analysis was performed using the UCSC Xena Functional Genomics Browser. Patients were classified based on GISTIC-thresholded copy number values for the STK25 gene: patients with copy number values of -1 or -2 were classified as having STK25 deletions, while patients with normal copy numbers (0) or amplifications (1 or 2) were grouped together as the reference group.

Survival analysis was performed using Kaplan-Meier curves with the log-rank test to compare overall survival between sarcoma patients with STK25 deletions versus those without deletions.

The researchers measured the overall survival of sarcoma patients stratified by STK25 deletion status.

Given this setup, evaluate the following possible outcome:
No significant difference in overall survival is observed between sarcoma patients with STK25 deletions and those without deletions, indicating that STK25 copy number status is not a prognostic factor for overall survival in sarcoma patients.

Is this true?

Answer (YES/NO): NO